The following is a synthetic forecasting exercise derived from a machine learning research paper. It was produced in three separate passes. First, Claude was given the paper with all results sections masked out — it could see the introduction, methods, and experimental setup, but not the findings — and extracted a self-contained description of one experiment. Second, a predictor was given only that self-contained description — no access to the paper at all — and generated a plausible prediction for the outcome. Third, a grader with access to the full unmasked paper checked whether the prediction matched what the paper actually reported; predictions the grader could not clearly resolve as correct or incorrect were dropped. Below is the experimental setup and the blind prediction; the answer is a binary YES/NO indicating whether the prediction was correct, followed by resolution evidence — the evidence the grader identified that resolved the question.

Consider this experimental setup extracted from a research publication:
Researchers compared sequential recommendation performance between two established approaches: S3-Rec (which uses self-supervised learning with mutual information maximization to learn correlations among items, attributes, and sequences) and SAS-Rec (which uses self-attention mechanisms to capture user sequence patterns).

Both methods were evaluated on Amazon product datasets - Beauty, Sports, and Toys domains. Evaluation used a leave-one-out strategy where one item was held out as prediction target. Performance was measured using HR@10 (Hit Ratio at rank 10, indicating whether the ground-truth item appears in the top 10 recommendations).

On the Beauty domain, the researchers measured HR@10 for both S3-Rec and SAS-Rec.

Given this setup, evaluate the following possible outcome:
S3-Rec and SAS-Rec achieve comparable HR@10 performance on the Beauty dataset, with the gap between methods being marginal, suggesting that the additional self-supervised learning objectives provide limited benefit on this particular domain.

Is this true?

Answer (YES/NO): NO